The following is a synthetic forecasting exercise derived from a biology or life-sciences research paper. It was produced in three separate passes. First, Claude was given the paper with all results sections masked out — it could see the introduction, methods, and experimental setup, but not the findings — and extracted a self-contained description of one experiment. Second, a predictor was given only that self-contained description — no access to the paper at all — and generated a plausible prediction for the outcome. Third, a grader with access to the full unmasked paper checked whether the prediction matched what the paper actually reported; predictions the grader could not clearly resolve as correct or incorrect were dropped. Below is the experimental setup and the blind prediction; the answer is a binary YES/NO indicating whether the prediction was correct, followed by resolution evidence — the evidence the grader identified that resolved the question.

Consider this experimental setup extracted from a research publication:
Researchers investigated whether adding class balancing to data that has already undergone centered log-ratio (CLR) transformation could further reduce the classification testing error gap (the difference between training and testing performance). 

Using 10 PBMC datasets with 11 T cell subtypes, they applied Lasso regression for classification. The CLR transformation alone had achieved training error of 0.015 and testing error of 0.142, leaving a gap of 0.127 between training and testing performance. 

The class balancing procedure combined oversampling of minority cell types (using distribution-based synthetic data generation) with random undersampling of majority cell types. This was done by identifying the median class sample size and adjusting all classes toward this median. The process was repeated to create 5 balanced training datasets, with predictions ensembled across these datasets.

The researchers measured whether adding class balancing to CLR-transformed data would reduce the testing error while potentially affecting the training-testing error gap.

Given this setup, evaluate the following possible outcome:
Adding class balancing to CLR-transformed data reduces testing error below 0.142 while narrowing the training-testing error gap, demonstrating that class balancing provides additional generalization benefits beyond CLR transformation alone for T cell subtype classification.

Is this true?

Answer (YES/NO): YES